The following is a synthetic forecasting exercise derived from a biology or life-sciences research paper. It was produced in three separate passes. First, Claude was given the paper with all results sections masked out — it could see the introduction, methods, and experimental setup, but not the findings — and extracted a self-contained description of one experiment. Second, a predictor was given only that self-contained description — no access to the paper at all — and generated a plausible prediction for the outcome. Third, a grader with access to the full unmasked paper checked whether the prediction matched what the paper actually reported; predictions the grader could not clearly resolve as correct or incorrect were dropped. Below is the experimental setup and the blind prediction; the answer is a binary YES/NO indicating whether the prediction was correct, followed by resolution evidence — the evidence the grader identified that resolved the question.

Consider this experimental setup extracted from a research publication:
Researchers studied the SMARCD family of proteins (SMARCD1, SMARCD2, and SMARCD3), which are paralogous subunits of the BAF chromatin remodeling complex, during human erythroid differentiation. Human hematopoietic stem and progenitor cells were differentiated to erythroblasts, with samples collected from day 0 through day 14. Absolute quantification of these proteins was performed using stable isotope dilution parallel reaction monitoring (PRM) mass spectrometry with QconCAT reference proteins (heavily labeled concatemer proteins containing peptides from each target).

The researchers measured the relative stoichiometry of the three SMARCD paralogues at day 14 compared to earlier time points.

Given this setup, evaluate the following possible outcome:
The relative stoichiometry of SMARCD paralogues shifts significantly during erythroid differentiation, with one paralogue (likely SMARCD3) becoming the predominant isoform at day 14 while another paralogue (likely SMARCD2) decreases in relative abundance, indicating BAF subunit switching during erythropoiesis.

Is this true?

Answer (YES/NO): YES